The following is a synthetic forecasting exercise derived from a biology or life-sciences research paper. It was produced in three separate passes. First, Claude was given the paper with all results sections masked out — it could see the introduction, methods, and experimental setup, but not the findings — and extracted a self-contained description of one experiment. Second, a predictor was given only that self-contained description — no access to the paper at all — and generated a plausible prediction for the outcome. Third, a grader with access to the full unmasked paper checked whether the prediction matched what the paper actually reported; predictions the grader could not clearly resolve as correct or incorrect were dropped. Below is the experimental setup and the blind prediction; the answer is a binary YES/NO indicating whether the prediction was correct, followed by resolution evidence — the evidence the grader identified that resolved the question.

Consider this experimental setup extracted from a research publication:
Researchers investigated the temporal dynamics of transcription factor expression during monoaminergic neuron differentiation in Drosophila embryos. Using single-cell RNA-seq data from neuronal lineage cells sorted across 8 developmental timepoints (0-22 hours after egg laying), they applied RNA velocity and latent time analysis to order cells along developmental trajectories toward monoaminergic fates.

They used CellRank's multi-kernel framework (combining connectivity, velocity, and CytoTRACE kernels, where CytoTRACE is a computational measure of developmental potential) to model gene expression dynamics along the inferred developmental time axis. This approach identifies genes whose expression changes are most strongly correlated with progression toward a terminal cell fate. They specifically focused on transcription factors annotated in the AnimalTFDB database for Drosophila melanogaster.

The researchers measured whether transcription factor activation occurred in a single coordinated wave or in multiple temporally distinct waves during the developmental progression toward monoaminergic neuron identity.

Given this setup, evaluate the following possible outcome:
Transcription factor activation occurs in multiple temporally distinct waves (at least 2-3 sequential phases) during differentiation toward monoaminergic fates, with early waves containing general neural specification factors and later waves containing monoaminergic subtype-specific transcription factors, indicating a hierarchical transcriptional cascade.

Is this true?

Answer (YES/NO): NO